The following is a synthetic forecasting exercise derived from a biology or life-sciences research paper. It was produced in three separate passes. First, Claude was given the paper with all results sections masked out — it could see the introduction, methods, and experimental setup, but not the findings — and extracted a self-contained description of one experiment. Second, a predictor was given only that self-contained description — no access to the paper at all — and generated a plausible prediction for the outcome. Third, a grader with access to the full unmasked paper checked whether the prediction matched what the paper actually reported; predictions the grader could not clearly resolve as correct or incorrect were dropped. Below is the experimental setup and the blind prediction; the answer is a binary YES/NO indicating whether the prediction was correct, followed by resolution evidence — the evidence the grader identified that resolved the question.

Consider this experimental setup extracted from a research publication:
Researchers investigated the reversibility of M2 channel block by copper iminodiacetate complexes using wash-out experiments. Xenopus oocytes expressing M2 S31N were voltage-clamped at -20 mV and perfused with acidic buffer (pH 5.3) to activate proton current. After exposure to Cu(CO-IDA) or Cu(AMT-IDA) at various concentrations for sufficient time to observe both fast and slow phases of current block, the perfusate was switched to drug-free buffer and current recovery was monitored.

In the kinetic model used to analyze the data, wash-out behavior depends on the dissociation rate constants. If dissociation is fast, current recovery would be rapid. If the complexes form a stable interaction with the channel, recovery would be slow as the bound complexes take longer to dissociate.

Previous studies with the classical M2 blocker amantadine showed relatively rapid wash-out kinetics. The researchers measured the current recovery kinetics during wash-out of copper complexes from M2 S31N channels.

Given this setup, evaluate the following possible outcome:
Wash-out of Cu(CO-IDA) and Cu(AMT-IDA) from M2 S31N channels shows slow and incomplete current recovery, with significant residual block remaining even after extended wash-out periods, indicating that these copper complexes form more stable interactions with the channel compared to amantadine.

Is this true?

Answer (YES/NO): YES